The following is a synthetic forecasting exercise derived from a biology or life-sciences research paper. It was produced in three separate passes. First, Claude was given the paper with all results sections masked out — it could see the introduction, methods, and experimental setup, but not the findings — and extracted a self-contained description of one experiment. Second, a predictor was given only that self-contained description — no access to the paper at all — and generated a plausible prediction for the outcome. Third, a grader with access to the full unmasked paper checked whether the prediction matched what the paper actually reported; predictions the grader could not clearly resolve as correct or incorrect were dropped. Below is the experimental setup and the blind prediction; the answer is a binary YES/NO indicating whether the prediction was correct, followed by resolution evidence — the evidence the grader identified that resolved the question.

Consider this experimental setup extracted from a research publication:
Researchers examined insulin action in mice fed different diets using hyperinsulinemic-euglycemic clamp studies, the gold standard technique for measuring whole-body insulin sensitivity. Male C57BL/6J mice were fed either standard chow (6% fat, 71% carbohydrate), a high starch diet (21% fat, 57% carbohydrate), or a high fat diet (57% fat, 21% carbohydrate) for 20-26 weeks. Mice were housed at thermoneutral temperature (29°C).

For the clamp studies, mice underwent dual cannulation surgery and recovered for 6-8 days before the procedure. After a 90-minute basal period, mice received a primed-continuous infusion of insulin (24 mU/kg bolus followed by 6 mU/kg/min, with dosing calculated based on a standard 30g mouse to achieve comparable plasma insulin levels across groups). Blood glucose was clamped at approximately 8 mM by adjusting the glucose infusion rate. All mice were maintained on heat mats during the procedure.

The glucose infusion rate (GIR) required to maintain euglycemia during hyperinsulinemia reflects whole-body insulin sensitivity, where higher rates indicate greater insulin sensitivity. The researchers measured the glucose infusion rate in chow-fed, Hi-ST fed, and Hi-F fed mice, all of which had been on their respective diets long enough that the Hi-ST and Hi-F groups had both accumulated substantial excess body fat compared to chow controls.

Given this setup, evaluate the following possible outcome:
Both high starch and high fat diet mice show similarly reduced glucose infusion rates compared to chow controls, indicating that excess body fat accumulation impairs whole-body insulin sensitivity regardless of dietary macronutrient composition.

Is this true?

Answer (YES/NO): NO